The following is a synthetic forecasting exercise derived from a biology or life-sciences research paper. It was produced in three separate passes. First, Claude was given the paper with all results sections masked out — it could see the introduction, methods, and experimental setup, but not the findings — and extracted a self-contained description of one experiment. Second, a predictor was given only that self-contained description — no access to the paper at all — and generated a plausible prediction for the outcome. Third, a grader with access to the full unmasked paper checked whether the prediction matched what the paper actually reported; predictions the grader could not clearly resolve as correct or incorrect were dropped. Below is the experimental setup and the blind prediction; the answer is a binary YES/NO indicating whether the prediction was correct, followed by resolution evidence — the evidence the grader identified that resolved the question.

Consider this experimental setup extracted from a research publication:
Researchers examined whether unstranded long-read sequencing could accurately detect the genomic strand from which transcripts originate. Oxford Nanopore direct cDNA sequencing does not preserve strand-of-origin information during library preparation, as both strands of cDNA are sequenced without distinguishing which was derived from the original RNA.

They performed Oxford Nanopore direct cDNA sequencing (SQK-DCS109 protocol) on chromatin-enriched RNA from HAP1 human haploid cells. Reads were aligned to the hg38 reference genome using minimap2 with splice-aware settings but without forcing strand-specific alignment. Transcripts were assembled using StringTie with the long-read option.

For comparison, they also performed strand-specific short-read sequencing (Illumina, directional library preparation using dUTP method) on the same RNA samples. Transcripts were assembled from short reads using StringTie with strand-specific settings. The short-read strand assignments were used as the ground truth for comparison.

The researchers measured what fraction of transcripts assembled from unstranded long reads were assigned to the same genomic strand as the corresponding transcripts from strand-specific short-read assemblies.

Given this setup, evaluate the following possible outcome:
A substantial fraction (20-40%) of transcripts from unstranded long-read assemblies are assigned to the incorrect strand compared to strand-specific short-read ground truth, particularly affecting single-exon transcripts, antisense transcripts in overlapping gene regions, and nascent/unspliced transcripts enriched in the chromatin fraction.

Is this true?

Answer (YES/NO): NO